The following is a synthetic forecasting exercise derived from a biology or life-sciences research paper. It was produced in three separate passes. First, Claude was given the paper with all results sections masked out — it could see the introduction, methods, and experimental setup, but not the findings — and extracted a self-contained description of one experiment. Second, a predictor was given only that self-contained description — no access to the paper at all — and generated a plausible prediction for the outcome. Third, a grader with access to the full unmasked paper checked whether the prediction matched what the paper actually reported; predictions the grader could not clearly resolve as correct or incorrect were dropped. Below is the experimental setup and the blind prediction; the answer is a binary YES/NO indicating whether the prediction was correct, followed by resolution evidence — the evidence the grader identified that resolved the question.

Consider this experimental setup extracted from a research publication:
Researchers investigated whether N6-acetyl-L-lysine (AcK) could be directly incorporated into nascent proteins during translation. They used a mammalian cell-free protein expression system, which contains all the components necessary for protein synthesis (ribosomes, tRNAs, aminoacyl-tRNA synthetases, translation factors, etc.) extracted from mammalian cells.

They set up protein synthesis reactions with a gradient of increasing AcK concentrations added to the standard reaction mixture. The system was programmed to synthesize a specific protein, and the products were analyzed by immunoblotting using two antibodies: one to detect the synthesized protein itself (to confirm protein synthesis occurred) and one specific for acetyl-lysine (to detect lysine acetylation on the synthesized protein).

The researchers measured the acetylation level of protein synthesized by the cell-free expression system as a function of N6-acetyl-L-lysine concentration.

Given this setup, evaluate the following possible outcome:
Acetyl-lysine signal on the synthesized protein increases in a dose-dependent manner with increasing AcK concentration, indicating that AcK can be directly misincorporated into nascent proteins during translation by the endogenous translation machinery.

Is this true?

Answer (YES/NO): YES